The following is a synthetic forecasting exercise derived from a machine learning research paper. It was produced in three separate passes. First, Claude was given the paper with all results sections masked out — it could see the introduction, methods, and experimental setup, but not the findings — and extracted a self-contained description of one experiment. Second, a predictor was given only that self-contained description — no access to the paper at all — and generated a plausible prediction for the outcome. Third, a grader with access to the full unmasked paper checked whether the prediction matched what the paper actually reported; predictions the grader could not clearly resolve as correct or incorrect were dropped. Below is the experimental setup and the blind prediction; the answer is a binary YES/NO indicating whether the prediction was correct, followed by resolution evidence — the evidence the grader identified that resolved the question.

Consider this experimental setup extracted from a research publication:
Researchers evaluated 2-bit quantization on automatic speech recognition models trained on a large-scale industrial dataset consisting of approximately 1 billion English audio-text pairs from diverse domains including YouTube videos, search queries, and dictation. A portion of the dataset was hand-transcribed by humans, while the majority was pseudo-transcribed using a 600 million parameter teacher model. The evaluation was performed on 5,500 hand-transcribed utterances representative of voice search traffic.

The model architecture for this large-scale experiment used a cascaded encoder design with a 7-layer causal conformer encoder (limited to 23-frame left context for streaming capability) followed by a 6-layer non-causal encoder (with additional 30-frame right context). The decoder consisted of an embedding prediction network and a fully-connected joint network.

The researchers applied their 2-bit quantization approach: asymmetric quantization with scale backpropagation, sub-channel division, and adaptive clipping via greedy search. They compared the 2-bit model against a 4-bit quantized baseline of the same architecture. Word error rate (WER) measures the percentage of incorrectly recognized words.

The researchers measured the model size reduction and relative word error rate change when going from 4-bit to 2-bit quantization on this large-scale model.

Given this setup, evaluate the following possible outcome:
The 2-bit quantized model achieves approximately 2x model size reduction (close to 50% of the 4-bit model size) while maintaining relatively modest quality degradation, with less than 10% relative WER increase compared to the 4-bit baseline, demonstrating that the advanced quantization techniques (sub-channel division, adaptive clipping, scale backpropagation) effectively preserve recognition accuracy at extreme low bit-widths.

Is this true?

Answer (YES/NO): NO